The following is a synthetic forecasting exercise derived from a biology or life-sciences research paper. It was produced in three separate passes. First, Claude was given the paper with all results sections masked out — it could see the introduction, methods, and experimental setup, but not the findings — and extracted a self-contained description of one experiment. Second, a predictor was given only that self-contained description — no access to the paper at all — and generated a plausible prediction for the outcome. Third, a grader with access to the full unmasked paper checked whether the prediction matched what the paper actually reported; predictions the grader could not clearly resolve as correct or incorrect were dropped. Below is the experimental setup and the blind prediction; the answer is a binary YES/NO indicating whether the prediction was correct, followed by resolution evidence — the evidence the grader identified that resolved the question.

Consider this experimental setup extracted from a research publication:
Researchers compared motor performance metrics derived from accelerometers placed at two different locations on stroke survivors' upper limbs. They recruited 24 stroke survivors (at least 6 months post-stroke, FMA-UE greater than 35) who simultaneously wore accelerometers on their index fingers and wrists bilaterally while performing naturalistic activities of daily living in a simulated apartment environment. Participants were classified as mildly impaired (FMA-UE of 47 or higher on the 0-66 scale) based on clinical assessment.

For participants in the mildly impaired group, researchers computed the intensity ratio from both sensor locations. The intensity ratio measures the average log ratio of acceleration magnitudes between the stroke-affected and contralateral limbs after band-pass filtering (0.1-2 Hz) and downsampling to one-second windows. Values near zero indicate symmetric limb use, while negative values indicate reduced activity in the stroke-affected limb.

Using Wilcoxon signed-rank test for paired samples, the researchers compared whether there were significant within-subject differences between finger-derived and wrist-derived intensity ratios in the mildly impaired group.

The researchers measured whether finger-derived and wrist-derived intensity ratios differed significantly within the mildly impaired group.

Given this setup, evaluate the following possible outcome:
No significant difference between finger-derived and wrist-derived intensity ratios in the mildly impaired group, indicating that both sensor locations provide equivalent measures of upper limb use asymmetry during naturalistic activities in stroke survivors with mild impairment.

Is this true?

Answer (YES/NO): YES